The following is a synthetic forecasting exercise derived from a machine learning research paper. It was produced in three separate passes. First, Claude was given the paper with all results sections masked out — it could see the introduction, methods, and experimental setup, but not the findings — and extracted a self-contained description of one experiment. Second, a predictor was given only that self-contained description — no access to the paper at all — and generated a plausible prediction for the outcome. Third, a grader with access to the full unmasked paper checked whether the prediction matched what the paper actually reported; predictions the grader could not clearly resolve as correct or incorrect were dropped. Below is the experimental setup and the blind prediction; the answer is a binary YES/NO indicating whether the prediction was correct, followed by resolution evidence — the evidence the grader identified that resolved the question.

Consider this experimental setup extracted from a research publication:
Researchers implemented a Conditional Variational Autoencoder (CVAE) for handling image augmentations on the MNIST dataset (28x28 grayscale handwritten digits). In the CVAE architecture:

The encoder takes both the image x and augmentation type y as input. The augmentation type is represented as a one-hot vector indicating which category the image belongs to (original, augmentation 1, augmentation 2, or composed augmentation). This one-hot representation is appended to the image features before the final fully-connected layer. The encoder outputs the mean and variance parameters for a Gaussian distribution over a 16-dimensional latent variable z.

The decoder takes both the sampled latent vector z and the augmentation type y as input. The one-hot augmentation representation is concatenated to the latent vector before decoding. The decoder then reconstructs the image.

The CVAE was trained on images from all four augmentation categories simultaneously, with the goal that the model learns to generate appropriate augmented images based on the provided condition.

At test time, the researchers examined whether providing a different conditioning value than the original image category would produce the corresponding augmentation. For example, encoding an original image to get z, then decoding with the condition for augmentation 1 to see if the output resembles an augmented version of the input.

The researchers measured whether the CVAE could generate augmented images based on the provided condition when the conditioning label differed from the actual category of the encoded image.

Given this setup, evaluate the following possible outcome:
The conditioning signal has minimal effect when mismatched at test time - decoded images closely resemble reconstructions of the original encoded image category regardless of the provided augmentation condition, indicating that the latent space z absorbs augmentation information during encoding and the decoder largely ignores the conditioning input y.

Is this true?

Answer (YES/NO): NO